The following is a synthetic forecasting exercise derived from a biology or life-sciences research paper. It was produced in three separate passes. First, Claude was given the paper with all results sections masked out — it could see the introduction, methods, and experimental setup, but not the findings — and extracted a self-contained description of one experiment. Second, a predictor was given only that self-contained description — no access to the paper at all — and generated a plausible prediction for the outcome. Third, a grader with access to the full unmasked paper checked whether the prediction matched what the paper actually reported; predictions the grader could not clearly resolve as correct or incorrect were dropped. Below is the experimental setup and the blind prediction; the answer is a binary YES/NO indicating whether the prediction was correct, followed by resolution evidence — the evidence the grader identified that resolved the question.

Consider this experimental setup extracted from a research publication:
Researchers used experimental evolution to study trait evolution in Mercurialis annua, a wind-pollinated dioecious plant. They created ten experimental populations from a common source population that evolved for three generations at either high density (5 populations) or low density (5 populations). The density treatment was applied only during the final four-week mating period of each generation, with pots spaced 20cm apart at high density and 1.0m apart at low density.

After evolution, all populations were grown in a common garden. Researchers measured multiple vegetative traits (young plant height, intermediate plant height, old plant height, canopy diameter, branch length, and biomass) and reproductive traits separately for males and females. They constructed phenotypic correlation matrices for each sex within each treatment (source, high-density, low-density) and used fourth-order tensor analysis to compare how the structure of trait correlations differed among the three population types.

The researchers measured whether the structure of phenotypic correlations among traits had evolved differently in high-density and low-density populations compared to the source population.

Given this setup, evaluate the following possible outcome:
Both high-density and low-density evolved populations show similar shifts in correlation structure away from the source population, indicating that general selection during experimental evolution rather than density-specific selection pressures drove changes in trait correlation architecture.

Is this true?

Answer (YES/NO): YES